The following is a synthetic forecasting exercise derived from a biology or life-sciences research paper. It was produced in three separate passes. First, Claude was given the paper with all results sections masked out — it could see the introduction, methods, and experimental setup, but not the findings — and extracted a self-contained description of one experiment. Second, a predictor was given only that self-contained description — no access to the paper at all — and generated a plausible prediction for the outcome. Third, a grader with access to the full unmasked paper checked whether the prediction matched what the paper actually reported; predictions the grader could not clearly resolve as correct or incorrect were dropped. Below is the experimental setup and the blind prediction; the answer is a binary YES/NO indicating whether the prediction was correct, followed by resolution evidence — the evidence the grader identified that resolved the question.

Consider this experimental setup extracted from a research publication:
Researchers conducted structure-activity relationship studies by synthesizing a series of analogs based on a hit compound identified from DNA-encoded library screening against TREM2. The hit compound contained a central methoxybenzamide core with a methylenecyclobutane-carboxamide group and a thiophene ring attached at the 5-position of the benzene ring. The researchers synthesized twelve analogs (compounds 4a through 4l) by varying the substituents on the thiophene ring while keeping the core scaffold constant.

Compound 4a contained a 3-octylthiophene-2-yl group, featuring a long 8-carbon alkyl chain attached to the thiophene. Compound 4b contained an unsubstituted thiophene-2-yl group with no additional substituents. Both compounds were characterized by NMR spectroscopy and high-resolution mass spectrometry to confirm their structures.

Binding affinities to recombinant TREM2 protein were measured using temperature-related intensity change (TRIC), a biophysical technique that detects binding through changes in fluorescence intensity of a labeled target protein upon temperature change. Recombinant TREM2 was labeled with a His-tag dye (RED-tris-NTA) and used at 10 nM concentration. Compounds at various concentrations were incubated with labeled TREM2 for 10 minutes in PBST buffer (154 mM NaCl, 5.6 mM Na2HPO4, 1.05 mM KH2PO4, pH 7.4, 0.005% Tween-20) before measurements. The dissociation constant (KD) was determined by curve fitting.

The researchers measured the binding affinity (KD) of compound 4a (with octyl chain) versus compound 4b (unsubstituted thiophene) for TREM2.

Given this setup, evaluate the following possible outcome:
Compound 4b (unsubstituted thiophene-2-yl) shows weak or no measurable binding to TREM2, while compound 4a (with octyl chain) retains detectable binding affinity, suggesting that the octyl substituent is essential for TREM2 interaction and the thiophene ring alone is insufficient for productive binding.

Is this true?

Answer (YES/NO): NO